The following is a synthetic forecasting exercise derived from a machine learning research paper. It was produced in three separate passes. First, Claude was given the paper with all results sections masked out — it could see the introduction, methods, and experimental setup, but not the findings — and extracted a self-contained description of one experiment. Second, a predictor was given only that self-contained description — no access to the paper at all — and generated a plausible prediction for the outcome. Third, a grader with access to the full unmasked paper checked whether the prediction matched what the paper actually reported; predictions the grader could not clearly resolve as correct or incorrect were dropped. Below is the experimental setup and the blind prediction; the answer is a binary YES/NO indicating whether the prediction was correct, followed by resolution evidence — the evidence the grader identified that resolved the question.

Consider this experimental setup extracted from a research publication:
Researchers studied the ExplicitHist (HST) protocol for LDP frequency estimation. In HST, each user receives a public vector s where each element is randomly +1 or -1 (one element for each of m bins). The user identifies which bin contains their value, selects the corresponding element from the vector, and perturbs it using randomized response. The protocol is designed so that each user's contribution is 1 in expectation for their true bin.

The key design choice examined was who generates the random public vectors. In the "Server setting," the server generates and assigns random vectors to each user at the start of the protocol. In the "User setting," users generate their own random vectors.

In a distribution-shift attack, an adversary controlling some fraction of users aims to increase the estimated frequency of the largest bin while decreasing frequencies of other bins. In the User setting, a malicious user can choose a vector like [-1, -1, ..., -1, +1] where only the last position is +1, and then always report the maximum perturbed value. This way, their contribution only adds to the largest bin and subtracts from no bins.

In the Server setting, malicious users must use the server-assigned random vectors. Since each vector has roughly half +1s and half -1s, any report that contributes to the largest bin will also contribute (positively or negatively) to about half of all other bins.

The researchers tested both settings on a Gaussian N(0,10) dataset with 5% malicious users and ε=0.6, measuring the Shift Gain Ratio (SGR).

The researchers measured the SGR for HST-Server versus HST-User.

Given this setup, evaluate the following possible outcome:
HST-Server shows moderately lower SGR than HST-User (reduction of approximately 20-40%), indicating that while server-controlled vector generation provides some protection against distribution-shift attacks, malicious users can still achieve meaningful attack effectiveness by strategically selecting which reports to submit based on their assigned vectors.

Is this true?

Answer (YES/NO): NO